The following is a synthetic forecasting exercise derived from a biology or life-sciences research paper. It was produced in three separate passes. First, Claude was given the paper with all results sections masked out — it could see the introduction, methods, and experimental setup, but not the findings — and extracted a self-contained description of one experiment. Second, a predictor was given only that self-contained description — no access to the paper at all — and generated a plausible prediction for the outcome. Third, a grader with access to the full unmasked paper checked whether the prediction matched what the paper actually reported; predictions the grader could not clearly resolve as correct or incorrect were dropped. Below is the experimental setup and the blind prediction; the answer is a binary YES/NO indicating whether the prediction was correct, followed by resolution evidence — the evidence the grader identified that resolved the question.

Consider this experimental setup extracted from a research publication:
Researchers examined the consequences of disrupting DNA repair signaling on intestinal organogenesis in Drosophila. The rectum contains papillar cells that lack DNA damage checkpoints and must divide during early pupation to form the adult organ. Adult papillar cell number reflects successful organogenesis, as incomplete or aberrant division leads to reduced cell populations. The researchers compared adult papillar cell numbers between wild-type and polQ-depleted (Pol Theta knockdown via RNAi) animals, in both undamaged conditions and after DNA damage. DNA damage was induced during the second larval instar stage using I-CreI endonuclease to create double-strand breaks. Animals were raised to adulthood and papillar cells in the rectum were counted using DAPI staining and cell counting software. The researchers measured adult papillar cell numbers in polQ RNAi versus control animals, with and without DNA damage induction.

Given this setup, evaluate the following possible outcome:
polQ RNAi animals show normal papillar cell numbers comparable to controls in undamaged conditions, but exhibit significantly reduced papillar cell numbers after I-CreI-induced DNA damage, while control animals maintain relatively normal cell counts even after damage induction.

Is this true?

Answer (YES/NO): YES